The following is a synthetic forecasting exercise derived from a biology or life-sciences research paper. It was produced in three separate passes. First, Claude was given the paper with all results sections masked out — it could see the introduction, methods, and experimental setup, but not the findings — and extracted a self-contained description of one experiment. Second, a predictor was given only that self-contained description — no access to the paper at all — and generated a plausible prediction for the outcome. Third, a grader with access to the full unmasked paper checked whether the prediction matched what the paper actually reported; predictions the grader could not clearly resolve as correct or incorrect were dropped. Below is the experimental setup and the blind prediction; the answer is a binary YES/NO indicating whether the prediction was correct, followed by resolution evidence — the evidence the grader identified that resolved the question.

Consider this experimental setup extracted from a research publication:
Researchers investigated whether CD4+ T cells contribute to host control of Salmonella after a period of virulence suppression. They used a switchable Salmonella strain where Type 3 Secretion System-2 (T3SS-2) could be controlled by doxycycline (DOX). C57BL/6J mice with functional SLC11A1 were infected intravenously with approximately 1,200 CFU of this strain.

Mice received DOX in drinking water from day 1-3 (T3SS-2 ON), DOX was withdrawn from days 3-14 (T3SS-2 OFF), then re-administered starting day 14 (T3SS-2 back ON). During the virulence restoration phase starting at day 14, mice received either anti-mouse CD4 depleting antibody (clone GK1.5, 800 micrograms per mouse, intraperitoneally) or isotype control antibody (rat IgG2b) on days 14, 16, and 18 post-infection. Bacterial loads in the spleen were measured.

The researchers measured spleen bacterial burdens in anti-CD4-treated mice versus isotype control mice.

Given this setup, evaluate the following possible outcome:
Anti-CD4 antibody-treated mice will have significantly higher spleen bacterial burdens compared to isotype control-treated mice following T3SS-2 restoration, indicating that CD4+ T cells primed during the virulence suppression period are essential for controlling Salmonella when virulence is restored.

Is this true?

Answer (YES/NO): NO